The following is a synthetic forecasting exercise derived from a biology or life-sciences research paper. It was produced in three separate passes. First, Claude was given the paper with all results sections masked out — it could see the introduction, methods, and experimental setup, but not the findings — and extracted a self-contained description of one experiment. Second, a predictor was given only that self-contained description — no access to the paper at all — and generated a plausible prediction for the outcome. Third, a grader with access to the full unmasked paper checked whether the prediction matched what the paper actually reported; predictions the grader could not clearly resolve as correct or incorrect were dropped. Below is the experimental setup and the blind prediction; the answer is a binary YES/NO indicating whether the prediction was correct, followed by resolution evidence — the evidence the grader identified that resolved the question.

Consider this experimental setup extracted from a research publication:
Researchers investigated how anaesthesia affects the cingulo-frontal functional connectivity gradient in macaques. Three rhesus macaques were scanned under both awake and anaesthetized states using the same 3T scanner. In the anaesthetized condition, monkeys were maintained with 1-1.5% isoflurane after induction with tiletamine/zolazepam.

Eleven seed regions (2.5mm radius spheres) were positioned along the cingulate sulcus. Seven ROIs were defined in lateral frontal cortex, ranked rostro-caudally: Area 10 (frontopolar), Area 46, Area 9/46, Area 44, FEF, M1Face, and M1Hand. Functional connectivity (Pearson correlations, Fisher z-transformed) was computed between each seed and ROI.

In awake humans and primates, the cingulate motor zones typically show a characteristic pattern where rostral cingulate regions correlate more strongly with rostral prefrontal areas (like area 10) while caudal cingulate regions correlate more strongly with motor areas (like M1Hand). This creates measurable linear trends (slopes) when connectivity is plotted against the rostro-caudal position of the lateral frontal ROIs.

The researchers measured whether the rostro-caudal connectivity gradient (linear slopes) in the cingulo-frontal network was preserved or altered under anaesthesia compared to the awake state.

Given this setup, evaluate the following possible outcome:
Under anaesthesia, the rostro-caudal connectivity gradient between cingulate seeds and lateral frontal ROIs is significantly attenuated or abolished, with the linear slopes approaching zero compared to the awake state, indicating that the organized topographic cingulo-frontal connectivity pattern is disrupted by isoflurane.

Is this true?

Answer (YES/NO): NO